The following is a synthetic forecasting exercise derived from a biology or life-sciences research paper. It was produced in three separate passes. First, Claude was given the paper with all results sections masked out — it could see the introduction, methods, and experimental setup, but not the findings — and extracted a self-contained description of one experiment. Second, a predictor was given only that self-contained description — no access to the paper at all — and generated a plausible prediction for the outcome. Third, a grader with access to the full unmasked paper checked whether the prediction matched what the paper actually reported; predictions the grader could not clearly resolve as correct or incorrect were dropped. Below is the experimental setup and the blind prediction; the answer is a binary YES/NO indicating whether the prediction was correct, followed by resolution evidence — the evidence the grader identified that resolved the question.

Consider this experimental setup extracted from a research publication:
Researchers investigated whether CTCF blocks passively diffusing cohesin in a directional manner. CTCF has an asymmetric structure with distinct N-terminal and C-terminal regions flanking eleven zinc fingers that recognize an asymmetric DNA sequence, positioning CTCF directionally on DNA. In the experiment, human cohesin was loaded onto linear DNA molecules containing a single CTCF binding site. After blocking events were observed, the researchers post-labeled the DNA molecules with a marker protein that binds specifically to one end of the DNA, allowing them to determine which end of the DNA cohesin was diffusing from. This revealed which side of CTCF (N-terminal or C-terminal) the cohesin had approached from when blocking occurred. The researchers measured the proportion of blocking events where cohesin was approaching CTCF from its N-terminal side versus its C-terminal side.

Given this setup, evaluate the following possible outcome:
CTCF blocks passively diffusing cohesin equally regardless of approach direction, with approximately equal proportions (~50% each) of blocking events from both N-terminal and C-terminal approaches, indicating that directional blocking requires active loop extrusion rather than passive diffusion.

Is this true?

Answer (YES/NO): NO